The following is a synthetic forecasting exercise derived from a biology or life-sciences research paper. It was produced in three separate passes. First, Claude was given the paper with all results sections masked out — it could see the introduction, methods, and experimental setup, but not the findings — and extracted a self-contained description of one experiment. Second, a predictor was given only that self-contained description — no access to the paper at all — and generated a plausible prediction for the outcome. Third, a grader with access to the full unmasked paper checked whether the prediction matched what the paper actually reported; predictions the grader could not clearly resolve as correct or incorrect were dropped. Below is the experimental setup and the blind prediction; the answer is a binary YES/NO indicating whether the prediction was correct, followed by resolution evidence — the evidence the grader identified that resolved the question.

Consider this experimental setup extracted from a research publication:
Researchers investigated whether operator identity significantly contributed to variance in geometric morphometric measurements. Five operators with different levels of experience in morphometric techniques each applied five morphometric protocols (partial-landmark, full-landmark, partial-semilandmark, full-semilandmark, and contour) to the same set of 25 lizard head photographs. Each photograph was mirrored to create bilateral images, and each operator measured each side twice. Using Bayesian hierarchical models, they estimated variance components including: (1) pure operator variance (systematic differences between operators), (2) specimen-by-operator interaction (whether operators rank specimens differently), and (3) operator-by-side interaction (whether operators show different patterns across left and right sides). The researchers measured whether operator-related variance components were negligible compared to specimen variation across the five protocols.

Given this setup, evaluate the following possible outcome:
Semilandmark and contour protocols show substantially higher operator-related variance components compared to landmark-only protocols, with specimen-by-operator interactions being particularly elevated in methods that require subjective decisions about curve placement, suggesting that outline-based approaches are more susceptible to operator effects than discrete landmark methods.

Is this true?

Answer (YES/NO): NO